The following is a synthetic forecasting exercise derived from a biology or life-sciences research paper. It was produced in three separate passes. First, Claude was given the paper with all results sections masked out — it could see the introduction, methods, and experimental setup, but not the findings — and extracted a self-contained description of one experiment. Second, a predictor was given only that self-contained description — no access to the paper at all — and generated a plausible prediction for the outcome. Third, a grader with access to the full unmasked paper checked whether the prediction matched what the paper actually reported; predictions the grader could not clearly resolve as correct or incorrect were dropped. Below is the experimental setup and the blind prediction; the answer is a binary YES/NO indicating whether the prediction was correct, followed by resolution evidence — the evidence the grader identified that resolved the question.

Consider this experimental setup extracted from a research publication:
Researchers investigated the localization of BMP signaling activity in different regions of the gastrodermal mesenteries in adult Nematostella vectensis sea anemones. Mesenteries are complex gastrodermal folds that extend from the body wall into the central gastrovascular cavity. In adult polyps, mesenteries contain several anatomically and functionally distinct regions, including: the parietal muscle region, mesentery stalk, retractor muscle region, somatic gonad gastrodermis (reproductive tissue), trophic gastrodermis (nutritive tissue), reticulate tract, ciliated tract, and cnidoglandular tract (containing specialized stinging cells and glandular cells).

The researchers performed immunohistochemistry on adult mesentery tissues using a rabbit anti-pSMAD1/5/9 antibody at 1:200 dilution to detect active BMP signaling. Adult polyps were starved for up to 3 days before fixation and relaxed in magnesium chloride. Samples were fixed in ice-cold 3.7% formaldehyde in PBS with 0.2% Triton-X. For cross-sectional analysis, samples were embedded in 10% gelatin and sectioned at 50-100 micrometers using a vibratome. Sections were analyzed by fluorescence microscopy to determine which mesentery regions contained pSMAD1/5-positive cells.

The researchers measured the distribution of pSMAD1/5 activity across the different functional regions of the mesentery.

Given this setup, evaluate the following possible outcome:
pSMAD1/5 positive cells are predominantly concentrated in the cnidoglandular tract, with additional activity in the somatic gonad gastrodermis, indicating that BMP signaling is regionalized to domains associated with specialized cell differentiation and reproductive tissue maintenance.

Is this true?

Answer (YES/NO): NO